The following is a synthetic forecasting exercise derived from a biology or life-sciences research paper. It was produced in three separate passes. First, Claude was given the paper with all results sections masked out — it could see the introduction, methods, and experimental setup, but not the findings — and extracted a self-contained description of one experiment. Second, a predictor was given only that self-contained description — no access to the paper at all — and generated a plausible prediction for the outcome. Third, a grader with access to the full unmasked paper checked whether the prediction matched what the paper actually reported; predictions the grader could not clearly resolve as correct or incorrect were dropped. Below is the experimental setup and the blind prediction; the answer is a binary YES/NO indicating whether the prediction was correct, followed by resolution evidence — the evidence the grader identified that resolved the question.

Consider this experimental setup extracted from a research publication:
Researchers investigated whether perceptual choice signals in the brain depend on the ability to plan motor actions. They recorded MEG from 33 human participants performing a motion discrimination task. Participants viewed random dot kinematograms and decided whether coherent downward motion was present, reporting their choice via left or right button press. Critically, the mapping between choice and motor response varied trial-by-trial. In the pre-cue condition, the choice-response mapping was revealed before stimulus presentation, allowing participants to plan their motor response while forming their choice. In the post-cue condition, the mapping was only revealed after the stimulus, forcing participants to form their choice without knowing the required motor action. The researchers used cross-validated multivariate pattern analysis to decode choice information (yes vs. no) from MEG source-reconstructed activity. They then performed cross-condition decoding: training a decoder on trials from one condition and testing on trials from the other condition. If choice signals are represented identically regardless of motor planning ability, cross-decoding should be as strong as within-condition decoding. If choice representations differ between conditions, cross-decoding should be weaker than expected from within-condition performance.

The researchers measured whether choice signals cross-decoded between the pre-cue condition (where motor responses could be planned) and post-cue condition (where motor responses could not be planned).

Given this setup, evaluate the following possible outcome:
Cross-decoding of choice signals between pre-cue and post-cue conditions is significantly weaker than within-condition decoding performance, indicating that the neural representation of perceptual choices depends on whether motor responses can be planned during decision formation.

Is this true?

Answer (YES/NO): NO